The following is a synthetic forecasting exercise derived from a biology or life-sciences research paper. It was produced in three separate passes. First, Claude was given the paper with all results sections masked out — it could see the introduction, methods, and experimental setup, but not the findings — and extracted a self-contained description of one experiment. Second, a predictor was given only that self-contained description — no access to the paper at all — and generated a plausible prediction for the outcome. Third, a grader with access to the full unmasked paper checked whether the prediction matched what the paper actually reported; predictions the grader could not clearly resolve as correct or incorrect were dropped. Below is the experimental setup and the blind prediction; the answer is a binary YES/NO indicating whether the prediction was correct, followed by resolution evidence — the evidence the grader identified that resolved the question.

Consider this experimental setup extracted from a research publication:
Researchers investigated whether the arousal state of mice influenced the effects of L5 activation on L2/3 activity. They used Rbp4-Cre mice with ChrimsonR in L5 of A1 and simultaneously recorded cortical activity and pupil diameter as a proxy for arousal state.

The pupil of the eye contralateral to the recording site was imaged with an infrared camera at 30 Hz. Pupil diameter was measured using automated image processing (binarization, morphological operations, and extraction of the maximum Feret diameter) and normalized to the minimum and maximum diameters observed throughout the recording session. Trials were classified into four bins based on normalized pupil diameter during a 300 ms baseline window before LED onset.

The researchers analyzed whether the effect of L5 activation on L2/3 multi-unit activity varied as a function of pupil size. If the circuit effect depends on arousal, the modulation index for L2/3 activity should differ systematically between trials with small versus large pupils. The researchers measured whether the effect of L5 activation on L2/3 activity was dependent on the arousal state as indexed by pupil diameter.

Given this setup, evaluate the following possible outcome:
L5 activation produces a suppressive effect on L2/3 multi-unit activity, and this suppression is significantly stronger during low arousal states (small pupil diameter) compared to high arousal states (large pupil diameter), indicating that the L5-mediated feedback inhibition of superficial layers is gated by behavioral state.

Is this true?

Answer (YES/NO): NO